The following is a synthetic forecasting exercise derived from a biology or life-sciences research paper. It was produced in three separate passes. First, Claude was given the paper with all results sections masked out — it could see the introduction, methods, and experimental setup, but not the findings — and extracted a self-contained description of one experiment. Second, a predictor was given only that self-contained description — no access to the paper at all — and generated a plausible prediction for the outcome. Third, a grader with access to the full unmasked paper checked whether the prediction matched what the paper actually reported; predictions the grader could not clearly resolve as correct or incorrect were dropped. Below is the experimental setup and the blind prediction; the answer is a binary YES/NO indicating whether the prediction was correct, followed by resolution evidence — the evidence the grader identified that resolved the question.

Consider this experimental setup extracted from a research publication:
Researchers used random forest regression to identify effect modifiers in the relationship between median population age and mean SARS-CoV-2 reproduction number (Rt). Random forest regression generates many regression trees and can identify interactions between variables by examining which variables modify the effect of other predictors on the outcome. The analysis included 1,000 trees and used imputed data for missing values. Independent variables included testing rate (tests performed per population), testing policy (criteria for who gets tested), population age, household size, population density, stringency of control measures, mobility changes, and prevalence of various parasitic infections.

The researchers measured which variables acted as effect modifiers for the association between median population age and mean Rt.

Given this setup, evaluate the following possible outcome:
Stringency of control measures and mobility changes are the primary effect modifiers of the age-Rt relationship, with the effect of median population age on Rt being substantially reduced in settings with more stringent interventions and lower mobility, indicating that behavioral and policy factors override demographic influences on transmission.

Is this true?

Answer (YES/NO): NO